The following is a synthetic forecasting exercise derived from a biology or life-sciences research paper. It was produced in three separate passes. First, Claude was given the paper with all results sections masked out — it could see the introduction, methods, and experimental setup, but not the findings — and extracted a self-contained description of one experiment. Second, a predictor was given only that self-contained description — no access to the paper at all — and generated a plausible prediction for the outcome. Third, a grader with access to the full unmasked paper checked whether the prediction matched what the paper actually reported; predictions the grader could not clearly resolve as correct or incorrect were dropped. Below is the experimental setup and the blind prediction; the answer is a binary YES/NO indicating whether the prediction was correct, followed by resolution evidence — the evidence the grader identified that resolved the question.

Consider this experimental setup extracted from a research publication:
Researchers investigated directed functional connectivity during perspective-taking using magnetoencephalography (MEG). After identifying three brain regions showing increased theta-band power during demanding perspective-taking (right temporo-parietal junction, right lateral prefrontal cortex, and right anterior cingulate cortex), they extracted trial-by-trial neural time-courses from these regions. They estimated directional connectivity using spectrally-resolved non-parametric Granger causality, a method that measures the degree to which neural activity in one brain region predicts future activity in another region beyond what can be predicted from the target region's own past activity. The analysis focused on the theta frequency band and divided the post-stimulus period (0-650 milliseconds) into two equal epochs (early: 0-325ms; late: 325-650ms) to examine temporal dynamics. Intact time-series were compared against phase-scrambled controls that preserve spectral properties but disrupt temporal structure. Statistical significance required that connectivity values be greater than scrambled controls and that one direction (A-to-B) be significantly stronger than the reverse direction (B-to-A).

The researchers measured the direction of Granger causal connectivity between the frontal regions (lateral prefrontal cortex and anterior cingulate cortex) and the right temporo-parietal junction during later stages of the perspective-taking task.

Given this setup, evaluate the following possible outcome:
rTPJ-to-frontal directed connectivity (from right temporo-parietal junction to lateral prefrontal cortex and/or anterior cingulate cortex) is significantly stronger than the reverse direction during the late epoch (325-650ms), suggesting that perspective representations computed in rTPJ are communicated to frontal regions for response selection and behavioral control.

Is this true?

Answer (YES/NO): NO